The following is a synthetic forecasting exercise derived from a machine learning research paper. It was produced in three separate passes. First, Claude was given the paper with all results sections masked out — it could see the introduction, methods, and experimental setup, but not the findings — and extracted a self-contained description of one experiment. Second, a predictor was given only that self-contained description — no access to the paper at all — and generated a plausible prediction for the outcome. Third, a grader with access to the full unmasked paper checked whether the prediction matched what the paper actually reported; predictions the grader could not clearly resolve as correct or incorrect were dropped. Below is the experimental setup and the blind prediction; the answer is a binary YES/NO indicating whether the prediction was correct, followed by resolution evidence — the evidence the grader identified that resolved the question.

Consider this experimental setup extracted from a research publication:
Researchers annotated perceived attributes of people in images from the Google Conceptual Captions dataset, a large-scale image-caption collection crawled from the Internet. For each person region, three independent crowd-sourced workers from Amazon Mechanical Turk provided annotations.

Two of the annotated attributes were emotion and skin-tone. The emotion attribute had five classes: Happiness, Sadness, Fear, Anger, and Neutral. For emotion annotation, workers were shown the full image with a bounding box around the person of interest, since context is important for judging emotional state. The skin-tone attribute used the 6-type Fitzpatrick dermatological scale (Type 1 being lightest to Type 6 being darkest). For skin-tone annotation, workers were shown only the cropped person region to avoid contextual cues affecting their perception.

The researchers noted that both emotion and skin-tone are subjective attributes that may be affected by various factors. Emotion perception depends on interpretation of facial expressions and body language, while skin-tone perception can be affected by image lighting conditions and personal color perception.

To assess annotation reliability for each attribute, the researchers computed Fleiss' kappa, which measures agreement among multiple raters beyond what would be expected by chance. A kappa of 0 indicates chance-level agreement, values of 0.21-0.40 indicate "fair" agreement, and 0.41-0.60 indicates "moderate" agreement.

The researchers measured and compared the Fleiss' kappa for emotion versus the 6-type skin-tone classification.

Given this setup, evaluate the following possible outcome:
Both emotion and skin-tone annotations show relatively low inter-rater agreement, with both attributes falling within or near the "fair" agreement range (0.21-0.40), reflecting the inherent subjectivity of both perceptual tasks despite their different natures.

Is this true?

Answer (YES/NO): YES